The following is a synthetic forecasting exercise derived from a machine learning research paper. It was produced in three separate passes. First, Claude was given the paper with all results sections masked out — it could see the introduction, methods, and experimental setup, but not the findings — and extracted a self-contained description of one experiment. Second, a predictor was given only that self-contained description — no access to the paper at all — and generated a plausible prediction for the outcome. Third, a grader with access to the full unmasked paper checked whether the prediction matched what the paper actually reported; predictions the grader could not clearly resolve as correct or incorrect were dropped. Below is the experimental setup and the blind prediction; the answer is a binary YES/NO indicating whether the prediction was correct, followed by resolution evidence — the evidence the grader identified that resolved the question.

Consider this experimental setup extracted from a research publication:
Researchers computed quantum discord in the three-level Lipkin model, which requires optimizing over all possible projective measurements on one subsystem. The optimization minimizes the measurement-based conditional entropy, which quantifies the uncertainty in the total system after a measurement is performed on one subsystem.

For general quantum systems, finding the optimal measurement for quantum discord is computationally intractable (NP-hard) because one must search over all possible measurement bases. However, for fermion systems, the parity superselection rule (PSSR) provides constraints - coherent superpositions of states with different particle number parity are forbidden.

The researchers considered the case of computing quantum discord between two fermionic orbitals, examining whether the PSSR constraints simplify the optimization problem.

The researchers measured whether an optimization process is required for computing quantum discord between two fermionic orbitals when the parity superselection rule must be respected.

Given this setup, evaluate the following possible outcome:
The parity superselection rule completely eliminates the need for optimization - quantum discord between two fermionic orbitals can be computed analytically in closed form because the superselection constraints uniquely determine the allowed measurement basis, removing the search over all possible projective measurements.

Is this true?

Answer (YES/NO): YES